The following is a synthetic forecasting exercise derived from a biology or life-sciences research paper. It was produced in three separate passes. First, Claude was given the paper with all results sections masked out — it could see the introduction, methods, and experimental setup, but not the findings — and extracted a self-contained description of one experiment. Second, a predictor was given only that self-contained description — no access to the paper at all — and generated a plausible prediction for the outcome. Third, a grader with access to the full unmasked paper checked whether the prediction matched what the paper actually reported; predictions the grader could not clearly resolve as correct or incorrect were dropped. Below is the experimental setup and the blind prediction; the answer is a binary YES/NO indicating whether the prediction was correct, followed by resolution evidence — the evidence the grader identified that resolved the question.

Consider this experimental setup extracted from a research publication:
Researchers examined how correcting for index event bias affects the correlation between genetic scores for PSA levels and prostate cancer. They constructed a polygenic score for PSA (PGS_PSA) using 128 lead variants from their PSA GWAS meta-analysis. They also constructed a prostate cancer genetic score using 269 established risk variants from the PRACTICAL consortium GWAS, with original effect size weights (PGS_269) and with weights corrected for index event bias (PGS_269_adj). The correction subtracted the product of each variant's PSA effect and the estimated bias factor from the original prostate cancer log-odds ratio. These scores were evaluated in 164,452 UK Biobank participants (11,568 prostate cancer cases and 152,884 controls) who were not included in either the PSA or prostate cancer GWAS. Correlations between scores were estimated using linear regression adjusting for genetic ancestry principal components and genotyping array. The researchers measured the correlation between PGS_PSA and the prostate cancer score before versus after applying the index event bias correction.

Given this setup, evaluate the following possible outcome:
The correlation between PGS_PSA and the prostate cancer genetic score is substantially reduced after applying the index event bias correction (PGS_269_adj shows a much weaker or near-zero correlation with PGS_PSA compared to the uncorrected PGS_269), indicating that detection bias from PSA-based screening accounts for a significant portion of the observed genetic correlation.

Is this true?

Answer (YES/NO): YES